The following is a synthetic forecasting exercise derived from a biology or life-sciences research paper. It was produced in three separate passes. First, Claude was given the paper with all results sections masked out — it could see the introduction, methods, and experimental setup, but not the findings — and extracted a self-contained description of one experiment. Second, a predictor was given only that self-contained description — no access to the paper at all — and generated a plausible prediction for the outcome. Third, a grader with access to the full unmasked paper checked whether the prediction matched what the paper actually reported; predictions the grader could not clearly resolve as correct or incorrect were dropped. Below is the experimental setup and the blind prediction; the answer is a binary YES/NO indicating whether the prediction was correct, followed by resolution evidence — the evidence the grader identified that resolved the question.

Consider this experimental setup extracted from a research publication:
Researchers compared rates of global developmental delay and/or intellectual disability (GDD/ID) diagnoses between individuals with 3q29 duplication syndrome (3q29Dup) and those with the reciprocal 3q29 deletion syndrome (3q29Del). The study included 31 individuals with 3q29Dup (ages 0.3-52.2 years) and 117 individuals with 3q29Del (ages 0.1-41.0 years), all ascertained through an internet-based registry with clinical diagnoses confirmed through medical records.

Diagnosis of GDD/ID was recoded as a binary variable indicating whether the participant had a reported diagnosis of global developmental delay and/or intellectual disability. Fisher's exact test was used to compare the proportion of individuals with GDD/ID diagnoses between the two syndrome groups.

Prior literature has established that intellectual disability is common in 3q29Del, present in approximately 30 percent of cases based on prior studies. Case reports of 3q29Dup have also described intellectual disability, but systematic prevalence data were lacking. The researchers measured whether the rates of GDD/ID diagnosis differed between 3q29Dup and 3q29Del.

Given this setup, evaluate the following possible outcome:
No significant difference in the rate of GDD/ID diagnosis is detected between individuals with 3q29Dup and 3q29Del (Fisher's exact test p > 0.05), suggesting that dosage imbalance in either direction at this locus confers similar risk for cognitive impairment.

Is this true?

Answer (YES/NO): YES